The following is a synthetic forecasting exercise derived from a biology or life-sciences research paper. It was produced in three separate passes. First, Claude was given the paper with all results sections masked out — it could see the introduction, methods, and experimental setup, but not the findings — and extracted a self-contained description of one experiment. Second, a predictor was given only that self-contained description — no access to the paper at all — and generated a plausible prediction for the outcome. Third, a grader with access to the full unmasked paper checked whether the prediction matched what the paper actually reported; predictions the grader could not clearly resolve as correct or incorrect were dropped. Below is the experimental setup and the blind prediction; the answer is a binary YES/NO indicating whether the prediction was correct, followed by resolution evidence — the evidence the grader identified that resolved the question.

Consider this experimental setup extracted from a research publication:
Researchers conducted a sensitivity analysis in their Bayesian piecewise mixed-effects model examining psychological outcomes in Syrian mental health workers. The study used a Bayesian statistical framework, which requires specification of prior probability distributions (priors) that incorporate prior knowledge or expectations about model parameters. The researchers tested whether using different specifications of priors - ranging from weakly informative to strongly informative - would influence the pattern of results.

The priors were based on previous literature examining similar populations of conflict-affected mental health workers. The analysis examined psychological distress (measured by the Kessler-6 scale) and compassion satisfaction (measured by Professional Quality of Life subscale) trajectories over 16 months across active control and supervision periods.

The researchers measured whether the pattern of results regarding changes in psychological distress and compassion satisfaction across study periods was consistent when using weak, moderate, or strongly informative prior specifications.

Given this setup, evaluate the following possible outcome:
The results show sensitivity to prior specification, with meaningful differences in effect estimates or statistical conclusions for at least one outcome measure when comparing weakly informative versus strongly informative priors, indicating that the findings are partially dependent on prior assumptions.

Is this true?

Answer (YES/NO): NO